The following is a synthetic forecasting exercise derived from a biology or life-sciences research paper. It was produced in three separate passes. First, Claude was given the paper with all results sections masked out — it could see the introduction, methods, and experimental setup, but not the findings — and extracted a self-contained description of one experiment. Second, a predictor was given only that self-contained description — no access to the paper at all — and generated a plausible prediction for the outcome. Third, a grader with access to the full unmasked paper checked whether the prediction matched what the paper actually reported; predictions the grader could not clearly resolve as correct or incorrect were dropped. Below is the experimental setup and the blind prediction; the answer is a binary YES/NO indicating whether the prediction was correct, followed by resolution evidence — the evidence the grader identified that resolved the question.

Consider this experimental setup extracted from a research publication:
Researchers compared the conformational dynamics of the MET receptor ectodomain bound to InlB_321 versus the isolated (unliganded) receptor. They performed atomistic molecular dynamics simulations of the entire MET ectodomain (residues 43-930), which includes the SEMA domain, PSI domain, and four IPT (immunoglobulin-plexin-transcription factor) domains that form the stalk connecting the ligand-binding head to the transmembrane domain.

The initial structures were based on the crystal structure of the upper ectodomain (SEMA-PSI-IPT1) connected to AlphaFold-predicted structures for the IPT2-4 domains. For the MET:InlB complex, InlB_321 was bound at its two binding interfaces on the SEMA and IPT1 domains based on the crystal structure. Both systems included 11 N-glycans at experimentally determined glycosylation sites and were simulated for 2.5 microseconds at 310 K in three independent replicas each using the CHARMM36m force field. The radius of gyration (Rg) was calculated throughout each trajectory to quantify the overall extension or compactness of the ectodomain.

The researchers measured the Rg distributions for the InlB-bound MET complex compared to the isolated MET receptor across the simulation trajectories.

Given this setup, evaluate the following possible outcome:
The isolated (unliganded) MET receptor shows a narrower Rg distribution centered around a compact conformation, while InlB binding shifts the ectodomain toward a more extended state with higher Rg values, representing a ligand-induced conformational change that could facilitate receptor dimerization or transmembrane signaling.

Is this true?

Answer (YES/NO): NO